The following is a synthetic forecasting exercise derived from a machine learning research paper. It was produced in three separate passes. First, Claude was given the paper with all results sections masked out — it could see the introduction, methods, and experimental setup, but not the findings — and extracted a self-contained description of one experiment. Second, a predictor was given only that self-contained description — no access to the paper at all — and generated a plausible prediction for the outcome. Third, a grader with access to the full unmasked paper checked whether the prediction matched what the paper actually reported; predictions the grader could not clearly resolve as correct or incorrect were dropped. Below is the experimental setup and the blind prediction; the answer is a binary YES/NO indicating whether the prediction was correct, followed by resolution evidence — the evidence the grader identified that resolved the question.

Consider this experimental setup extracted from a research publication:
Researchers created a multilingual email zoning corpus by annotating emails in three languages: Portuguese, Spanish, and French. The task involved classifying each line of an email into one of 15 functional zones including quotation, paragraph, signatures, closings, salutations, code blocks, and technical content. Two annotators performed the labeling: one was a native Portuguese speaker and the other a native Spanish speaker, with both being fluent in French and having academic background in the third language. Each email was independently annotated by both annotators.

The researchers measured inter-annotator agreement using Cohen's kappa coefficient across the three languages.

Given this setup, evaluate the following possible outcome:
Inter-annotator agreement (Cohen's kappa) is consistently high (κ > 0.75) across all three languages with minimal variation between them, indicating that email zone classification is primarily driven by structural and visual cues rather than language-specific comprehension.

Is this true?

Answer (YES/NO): YES